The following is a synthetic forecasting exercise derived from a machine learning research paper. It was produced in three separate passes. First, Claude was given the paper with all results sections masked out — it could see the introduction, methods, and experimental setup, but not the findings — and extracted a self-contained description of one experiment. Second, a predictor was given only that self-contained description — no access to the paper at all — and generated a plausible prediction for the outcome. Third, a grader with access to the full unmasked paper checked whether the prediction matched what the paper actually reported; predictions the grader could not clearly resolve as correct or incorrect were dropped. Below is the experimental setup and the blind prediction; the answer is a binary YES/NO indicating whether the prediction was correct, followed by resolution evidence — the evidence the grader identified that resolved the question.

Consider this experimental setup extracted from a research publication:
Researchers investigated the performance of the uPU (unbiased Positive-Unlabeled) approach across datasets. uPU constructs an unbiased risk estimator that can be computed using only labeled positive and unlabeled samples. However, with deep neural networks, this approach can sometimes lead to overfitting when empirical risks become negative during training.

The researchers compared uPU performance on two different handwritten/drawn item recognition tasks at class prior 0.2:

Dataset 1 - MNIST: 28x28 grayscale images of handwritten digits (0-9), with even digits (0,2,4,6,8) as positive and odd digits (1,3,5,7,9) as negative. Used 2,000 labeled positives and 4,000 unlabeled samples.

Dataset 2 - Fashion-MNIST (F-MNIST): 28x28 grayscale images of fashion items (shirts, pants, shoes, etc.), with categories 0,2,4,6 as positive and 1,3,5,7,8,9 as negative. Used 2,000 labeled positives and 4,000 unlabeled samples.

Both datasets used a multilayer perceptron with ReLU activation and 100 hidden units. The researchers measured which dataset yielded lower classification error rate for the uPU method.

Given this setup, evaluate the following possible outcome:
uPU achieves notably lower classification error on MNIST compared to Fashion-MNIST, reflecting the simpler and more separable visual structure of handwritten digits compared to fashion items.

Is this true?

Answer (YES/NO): NO